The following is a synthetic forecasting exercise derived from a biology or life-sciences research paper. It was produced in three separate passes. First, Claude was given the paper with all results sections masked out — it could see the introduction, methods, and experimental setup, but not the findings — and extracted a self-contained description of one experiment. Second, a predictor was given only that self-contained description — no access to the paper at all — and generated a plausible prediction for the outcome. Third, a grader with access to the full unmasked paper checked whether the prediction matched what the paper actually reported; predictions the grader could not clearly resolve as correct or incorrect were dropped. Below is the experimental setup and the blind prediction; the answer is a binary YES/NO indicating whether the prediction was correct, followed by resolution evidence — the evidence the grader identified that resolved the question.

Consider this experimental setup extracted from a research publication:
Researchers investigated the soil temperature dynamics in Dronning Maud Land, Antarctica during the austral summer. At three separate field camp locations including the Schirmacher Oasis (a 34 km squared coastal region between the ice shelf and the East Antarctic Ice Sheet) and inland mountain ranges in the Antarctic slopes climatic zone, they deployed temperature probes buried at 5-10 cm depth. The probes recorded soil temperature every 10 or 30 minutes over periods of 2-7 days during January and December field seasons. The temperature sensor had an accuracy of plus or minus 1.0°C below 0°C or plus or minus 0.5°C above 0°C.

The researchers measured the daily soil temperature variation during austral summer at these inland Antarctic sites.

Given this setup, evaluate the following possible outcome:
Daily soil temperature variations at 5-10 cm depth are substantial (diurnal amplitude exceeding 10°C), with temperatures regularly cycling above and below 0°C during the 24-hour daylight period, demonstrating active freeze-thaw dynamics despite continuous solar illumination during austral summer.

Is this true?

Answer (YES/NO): YES